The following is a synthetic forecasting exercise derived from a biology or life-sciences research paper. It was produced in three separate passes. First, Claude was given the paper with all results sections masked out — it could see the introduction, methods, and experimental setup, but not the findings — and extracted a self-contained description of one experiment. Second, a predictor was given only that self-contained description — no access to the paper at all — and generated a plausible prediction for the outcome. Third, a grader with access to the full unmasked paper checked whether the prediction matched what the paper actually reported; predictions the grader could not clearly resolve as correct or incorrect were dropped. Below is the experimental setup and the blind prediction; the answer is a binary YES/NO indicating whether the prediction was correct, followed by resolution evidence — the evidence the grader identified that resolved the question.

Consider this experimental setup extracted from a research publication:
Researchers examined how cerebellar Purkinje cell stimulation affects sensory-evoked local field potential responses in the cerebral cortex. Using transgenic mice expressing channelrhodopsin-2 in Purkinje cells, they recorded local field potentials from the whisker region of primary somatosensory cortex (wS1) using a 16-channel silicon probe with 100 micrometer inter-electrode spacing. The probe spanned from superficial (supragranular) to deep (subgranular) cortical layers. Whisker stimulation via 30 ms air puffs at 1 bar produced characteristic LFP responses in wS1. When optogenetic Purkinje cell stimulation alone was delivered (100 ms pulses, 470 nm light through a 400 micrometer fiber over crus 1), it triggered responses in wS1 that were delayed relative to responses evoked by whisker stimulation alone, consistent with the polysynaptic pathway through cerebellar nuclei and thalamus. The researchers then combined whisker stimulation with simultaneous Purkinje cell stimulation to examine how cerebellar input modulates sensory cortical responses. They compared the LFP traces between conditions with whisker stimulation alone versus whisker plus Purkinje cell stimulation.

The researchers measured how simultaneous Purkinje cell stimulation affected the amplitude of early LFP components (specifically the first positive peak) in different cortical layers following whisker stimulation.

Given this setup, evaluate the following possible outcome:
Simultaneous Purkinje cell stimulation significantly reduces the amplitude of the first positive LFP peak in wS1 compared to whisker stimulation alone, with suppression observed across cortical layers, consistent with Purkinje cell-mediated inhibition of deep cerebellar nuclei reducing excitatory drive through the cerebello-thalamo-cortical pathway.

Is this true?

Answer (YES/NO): NO